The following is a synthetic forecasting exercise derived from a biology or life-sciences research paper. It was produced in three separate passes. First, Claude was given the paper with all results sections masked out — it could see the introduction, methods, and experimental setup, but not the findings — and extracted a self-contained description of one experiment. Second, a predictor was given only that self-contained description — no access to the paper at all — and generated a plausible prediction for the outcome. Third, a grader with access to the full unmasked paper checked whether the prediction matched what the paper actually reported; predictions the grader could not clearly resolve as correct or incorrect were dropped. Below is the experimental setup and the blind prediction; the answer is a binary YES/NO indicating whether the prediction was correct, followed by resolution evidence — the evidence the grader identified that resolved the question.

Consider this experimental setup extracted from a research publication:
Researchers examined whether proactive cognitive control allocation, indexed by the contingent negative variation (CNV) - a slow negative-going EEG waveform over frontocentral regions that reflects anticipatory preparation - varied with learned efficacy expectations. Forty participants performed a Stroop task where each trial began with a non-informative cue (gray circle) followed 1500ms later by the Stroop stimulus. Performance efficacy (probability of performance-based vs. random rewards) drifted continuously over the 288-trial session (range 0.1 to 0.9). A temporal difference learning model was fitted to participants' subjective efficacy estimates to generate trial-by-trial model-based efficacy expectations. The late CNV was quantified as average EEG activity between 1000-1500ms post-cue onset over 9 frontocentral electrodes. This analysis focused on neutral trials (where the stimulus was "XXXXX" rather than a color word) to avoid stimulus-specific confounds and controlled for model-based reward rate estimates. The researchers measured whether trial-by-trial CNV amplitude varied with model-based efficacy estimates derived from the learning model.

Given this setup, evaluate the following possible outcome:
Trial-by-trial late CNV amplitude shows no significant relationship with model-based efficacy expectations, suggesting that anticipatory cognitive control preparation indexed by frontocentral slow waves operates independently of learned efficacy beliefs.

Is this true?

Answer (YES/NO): NO